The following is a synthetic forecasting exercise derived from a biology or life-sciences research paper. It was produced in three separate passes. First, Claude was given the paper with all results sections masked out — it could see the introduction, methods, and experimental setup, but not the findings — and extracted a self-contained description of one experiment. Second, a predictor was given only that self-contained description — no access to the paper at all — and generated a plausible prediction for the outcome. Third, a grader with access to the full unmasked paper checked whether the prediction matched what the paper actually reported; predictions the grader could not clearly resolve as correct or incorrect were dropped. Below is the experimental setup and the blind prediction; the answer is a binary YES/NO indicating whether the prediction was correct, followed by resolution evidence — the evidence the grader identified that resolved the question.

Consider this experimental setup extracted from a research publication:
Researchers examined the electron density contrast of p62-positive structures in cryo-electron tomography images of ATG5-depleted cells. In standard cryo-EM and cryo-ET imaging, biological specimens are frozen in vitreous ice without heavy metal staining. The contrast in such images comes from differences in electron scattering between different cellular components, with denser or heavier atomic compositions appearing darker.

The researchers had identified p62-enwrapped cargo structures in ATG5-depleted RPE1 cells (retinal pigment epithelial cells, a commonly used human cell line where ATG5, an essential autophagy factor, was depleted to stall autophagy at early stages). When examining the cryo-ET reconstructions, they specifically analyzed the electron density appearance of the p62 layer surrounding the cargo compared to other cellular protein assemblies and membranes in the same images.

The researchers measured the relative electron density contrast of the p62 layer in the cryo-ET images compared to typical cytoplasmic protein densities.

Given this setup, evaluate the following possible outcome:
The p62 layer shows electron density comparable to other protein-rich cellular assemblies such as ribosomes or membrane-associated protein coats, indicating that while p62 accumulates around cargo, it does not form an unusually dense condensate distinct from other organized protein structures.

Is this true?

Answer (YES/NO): NO